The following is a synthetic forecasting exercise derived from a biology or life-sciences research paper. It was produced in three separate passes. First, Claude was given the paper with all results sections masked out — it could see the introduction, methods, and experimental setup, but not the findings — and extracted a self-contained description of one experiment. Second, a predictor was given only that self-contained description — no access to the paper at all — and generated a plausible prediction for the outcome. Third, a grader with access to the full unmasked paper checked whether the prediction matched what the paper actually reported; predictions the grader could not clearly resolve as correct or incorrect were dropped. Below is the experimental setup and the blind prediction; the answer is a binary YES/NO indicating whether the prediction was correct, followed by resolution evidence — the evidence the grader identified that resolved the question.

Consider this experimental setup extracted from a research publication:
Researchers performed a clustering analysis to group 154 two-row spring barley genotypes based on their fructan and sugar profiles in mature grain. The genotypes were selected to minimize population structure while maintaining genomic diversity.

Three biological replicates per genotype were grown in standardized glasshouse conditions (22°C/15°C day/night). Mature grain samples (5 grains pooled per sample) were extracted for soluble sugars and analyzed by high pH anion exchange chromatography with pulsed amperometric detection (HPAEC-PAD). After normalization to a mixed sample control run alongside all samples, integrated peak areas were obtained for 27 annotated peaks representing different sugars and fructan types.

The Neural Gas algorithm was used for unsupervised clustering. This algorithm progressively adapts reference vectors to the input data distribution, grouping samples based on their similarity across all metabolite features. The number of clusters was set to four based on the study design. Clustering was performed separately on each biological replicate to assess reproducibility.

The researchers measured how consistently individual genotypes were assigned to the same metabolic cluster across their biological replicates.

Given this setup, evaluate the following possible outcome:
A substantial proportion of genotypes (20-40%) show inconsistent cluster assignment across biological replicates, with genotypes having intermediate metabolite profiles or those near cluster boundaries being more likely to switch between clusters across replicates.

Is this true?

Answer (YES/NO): NO